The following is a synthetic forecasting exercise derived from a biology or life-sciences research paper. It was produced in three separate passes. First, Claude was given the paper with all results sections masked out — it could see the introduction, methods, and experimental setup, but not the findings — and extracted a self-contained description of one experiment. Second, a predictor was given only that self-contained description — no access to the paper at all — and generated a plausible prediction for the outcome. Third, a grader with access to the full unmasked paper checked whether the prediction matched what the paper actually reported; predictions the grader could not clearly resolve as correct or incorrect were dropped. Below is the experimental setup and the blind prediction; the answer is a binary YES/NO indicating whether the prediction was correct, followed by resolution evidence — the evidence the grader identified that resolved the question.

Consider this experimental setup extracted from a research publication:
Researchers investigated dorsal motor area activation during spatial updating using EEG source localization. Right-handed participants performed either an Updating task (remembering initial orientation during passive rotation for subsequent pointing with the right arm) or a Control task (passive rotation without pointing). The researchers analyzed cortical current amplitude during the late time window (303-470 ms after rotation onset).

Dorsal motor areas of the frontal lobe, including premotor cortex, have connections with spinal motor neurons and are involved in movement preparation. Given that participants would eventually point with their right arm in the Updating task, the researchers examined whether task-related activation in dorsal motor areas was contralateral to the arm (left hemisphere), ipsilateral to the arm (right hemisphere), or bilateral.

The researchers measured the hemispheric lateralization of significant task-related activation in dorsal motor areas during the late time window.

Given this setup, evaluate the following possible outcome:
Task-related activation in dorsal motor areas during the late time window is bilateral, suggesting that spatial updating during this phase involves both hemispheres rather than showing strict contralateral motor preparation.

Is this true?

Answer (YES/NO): NO